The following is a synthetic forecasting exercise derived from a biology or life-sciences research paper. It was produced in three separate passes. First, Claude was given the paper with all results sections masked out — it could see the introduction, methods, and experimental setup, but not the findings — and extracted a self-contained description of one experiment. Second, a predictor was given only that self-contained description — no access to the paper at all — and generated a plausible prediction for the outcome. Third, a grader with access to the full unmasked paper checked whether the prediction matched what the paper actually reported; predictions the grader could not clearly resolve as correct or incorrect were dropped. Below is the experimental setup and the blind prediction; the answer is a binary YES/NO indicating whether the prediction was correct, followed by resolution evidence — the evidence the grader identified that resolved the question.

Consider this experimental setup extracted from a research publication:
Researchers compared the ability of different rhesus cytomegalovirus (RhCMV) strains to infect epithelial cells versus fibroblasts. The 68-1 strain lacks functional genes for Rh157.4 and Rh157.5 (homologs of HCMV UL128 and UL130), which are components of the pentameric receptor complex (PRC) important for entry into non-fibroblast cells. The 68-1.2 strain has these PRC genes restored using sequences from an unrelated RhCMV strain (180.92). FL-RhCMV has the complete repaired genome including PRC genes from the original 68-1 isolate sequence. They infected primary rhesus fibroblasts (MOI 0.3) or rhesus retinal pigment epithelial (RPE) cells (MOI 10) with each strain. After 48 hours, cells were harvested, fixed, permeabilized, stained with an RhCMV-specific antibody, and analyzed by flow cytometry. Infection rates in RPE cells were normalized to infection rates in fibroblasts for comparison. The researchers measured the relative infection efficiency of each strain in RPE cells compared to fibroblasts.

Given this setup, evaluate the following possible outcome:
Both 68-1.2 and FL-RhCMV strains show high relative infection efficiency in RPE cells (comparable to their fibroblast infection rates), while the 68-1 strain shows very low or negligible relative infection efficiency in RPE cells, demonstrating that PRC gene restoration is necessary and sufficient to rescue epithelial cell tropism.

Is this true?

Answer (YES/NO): NO